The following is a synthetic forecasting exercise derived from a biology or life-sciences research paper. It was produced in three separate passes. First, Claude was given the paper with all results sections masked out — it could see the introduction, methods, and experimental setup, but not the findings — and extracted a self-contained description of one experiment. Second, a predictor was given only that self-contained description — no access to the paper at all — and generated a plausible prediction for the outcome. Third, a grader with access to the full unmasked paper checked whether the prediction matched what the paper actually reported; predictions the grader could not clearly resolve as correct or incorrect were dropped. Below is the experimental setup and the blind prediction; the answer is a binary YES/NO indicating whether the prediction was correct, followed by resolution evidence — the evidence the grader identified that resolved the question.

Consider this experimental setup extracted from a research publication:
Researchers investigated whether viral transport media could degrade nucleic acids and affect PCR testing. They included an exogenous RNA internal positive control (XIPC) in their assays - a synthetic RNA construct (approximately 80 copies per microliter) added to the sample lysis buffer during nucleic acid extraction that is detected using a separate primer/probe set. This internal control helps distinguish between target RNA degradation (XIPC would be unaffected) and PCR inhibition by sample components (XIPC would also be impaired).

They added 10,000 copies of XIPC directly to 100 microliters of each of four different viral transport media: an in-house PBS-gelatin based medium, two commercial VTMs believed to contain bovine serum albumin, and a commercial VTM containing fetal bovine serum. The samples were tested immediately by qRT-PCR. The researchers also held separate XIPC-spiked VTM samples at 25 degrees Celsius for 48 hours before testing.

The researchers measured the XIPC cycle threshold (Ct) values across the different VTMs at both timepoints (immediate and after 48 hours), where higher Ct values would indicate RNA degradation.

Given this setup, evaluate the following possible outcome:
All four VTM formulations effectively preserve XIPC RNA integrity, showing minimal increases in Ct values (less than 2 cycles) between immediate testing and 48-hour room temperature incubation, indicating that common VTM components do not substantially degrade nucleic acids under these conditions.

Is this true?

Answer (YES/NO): NO